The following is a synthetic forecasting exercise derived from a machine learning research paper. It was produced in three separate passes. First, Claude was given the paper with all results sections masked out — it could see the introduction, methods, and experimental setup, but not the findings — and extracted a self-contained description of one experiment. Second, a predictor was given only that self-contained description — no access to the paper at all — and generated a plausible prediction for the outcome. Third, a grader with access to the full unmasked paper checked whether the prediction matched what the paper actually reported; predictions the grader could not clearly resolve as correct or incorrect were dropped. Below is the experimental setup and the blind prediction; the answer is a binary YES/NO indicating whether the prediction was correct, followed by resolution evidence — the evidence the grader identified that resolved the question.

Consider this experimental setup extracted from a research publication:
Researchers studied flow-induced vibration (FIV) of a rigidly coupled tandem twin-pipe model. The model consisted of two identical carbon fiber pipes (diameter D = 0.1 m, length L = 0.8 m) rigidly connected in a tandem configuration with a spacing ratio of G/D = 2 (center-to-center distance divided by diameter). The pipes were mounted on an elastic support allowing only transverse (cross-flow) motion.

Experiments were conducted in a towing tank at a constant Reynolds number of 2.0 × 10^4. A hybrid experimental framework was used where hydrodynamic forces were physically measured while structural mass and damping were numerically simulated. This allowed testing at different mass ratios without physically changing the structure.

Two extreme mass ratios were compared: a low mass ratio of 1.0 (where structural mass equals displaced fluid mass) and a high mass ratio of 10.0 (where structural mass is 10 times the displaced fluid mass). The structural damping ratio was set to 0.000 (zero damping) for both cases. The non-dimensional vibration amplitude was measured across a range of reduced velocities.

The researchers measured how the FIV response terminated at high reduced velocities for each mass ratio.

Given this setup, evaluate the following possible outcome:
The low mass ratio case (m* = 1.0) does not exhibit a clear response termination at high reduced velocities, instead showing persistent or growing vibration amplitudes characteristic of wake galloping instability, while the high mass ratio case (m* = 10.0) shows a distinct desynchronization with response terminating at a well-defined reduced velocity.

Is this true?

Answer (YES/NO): NO